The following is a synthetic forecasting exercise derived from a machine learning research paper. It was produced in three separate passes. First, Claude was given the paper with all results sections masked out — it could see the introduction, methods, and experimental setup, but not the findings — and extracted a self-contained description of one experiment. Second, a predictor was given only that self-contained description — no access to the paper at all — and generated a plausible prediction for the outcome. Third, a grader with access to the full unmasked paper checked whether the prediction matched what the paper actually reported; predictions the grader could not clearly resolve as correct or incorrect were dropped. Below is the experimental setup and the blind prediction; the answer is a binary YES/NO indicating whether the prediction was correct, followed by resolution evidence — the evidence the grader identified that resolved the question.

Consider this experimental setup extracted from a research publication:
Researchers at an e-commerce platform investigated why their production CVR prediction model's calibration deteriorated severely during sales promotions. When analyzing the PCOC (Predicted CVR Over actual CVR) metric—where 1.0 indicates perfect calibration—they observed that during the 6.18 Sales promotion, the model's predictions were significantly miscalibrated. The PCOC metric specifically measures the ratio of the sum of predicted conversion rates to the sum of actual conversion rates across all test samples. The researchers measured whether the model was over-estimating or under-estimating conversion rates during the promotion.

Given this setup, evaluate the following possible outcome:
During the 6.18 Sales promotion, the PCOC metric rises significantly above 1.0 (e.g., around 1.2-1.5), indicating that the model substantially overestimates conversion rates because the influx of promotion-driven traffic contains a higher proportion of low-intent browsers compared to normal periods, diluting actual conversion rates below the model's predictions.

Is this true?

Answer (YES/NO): NO